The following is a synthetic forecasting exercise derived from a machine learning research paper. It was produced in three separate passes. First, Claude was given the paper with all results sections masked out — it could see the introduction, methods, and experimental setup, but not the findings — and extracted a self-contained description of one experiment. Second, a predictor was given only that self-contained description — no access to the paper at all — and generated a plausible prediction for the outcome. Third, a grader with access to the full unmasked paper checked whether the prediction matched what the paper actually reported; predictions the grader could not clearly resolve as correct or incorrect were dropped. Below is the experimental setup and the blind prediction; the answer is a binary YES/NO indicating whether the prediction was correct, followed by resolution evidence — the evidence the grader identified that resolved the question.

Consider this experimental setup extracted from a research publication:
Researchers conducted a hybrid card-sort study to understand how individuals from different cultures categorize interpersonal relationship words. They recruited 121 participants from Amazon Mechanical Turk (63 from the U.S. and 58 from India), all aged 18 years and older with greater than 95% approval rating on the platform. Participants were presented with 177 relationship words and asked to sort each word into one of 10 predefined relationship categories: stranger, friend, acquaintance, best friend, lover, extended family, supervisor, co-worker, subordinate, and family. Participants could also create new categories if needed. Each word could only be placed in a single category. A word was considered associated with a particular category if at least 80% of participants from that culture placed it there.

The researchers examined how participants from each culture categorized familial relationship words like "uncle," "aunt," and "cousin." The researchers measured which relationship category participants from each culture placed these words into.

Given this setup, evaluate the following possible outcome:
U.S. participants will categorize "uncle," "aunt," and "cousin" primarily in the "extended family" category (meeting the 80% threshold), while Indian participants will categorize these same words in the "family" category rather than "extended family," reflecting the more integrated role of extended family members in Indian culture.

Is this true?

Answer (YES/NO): YES